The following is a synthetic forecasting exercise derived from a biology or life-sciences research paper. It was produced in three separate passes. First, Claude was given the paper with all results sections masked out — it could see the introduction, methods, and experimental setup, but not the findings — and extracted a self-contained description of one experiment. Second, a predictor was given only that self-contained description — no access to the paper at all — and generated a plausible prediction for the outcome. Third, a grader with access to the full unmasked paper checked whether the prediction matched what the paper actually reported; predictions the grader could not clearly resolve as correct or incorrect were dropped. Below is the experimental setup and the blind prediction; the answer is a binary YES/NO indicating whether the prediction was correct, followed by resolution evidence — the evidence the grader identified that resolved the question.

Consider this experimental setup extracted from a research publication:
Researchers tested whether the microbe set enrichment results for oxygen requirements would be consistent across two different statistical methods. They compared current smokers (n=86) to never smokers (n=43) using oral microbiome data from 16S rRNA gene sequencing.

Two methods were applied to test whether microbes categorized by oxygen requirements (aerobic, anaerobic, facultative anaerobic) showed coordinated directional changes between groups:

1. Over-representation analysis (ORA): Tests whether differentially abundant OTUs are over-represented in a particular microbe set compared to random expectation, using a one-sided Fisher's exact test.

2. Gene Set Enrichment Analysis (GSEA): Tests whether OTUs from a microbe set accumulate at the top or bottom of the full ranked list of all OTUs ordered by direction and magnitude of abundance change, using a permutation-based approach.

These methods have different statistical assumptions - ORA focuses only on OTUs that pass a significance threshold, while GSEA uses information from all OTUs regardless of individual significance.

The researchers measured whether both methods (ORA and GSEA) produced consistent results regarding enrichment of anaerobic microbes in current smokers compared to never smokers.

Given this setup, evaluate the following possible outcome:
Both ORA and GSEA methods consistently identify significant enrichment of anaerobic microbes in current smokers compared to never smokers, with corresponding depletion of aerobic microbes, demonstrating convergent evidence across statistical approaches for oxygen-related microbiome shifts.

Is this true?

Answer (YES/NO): NO